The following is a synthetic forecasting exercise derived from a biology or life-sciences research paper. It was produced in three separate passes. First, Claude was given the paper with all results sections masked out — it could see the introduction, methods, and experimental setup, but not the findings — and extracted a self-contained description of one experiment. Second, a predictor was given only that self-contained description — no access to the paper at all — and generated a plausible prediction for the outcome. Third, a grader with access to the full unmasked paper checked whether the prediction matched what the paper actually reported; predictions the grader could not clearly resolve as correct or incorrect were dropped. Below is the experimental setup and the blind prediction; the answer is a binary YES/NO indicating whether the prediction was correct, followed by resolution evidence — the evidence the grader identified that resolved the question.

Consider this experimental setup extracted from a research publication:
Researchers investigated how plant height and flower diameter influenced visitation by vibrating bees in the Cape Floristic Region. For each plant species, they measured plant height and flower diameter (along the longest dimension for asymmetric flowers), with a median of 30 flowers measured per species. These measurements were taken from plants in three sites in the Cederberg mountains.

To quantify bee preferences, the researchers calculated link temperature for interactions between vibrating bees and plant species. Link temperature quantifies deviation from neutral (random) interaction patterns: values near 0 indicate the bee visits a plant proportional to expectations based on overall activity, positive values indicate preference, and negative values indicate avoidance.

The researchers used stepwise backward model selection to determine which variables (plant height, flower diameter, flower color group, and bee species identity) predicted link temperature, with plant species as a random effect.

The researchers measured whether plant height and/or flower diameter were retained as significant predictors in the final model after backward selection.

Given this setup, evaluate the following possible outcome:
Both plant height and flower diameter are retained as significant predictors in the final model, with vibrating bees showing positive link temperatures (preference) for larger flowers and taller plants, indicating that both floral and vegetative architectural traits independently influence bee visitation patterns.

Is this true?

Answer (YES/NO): NO